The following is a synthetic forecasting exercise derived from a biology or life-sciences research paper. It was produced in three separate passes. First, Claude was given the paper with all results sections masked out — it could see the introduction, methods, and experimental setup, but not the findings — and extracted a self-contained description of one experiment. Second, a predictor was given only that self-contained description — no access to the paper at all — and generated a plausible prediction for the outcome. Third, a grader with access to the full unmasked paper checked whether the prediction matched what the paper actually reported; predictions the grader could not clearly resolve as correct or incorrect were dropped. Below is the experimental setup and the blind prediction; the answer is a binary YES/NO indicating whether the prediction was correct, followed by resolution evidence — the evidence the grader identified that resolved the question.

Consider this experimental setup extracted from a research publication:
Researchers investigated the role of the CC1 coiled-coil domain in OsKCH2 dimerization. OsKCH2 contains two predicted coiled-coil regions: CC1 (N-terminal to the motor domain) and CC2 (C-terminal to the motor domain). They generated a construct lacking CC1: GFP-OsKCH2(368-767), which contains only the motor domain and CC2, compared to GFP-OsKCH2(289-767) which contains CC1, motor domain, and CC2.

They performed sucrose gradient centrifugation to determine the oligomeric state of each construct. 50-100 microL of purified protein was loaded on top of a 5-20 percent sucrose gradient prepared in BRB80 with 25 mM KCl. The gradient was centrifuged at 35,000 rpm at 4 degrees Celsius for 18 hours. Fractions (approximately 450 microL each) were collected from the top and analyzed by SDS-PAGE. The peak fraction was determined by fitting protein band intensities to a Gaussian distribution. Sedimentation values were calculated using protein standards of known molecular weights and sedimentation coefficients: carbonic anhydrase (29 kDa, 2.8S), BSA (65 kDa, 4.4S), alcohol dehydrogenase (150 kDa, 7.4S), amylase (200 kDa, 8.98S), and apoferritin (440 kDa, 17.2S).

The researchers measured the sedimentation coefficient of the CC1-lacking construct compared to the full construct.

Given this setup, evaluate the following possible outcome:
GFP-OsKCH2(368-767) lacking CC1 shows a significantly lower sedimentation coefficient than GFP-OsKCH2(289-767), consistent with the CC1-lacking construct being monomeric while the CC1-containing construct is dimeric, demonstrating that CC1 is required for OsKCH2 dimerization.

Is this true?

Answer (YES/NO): YES